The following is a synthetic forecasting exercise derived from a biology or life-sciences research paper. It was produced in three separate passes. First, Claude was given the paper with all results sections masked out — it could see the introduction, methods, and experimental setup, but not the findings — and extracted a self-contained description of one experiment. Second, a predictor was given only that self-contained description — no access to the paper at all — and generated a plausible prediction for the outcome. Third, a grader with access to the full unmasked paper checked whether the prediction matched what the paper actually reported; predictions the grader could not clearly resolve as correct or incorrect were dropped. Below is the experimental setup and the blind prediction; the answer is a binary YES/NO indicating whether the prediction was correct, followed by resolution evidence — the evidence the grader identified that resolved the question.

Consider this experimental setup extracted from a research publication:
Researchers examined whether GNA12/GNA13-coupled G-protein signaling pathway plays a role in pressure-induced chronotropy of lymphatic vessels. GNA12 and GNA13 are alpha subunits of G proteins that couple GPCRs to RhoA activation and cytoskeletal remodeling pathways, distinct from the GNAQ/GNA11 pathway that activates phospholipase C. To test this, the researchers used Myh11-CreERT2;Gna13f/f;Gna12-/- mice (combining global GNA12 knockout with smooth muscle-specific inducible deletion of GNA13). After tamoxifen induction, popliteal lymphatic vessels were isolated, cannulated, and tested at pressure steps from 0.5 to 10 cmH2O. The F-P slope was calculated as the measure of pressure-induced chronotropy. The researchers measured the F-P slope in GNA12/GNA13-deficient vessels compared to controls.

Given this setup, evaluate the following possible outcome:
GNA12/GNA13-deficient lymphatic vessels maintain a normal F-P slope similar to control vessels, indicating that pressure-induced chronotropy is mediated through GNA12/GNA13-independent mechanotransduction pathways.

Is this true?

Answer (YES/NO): YES